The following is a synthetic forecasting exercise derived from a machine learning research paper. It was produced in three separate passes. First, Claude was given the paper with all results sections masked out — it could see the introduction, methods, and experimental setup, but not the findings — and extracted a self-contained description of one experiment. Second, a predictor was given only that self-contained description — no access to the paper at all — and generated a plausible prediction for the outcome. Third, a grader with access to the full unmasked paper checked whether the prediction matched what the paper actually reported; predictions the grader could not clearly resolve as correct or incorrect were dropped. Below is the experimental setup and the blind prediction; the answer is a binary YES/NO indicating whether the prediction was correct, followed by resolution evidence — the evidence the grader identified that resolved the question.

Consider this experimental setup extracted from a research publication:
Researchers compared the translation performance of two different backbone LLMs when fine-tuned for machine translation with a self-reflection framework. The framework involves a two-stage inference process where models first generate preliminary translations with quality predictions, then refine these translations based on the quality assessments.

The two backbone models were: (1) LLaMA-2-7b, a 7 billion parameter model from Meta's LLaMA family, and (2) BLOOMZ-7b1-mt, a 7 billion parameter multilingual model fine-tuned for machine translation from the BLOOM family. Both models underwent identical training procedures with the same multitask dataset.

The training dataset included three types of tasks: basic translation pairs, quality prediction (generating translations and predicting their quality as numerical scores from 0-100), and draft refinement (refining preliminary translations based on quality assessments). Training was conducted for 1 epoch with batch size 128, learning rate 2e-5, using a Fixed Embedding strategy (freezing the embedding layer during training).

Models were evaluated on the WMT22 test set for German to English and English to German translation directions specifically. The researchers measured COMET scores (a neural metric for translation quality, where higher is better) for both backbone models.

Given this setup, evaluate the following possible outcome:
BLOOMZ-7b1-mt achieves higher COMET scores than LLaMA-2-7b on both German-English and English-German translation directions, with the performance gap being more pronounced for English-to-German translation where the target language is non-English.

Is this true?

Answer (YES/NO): NO